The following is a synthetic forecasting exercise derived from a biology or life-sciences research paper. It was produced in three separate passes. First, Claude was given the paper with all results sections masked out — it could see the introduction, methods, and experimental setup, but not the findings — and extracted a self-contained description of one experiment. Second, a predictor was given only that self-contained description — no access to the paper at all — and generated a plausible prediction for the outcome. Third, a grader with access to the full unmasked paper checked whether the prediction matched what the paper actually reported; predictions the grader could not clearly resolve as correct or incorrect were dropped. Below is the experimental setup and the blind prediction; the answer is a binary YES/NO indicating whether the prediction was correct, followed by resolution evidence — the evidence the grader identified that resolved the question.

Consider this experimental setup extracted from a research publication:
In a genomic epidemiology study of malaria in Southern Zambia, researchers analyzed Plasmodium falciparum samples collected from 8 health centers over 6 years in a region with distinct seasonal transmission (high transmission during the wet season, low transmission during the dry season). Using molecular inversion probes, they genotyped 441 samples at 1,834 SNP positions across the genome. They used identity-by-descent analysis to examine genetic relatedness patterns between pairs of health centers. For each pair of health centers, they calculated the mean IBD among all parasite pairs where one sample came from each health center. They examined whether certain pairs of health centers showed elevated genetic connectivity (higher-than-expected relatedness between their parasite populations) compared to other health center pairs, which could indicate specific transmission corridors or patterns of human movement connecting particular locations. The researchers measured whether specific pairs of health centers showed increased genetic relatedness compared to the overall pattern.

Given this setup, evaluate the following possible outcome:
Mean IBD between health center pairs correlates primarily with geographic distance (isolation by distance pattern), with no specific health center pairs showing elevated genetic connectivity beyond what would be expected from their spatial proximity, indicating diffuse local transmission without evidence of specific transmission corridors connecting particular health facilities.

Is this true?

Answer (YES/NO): NO